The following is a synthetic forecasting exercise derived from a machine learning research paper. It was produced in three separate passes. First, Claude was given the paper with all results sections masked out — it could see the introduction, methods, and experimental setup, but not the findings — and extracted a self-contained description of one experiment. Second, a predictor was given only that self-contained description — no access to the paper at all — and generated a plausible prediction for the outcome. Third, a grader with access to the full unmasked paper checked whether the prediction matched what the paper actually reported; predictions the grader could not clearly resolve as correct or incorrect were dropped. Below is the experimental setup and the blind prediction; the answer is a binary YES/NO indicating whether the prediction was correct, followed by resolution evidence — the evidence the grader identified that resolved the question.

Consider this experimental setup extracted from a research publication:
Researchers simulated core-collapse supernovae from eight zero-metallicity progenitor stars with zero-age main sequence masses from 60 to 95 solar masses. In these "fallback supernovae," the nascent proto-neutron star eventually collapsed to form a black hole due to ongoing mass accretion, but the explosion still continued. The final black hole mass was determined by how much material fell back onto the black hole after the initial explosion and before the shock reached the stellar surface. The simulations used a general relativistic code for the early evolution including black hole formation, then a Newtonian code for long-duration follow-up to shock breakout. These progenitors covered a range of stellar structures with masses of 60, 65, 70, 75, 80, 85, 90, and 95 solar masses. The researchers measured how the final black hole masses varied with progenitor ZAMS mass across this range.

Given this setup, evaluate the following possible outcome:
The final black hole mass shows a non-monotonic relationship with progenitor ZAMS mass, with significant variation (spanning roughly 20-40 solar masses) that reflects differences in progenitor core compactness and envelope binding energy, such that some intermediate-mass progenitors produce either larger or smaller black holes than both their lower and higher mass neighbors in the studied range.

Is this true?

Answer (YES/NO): NO